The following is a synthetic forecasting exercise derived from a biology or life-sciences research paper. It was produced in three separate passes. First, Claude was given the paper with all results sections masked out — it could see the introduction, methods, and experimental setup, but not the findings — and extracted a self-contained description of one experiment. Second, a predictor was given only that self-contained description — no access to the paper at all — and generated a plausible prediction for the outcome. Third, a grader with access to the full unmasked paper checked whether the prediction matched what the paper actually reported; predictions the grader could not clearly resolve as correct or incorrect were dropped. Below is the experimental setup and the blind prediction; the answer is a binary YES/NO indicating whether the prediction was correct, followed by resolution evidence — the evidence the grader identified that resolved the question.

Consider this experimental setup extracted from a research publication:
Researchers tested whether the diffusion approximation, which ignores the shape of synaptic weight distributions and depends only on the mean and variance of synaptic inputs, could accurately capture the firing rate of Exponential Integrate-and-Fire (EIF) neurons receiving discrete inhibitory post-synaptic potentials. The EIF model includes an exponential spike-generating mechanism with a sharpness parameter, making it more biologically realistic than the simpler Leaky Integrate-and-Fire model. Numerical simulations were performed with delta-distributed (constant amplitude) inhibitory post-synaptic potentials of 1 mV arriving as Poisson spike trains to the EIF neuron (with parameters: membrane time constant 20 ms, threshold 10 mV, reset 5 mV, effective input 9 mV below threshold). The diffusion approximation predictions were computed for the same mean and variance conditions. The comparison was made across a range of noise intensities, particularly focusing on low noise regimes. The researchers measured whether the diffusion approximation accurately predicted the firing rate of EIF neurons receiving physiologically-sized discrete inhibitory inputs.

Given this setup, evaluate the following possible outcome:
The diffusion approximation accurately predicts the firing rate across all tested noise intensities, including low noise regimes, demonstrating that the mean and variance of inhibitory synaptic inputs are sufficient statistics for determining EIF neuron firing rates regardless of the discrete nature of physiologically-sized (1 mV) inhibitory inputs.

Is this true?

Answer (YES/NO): NO